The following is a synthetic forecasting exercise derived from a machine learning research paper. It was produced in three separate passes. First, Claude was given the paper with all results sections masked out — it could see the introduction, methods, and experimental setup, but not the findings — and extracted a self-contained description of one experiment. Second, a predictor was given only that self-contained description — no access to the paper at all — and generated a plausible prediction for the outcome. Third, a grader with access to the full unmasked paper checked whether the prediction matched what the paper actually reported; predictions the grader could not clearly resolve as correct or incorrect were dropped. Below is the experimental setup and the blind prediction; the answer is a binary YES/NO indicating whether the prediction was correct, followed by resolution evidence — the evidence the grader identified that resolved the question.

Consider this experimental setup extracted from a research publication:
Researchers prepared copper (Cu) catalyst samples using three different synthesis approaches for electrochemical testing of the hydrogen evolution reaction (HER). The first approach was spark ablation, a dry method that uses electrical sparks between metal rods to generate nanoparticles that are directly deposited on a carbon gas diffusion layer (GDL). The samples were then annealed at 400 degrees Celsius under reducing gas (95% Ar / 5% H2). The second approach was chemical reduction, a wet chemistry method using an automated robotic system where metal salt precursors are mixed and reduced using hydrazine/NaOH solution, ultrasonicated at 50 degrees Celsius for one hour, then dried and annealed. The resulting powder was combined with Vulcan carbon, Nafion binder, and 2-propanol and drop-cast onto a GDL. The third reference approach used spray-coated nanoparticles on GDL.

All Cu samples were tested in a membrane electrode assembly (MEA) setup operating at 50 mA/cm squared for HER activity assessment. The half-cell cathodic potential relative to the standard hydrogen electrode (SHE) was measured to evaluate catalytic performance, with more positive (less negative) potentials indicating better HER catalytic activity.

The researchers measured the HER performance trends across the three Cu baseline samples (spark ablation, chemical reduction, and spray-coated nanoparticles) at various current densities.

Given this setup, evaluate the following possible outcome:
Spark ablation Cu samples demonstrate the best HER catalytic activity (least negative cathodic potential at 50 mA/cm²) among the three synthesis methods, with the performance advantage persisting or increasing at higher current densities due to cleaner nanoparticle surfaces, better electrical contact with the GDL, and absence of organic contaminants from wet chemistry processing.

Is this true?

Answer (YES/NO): NO